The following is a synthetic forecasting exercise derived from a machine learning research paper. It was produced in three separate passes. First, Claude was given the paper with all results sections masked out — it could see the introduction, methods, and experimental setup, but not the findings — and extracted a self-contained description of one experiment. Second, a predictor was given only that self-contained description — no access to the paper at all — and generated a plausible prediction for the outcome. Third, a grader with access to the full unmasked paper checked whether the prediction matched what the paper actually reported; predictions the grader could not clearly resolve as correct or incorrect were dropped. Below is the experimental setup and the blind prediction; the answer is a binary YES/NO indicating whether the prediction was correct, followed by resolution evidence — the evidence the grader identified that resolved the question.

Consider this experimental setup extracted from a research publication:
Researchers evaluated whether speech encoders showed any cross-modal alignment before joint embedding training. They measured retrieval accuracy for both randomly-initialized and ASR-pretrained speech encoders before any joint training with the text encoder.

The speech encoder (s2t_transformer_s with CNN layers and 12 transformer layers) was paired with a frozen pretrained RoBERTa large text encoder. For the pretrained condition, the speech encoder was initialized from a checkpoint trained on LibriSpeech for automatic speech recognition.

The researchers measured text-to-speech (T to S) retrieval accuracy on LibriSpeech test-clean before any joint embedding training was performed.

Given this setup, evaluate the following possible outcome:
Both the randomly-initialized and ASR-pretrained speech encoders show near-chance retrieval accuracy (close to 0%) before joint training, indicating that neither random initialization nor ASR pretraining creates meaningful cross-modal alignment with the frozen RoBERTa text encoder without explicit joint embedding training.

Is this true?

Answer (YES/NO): YES